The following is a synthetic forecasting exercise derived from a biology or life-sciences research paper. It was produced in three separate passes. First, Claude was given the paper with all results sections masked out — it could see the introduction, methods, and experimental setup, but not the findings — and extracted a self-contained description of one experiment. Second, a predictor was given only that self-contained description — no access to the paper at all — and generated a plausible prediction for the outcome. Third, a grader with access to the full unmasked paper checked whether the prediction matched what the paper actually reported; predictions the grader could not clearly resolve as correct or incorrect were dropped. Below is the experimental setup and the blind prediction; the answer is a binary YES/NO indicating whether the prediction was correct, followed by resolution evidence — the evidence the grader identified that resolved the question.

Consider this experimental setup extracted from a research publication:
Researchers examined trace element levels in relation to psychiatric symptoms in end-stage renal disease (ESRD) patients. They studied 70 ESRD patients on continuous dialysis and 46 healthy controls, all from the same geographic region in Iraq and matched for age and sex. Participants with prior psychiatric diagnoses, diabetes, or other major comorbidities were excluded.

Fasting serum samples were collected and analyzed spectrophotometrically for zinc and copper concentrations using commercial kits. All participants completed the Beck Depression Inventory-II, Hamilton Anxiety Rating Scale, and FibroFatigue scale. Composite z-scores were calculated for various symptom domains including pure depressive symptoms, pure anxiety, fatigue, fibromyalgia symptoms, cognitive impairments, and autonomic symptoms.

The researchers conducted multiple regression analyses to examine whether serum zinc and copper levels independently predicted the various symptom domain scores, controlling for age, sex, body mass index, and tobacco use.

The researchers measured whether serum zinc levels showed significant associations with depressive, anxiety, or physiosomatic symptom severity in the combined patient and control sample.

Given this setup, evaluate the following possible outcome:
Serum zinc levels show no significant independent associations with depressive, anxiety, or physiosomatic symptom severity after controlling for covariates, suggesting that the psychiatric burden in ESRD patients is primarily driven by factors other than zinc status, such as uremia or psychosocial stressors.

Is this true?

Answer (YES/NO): NO